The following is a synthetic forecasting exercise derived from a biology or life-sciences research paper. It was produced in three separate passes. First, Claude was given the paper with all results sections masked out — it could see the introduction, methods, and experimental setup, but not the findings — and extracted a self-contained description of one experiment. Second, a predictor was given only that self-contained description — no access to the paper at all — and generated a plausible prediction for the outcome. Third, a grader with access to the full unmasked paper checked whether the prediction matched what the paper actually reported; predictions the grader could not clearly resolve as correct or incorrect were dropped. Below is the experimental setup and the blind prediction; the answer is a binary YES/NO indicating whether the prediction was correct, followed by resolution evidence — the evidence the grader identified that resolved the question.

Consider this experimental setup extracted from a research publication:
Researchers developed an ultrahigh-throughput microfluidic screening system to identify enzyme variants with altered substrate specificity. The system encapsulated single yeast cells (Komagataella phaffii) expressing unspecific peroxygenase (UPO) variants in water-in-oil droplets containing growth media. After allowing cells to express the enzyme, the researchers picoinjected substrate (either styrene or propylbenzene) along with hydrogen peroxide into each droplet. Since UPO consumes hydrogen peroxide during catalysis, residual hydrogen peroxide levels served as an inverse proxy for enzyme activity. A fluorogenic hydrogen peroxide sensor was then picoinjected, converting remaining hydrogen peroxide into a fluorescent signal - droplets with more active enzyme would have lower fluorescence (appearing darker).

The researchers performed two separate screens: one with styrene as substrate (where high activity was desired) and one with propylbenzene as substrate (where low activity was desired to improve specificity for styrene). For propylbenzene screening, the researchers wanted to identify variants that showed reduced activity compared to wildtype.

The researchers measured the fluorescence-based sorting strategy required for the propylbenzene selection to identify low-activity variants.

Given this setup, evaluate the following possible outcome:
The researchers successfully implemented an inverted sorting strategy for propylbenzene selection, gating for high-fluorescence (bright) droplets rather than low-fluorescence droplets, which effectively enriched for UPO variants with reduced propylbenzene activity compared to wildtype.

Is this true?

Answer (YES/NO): YES